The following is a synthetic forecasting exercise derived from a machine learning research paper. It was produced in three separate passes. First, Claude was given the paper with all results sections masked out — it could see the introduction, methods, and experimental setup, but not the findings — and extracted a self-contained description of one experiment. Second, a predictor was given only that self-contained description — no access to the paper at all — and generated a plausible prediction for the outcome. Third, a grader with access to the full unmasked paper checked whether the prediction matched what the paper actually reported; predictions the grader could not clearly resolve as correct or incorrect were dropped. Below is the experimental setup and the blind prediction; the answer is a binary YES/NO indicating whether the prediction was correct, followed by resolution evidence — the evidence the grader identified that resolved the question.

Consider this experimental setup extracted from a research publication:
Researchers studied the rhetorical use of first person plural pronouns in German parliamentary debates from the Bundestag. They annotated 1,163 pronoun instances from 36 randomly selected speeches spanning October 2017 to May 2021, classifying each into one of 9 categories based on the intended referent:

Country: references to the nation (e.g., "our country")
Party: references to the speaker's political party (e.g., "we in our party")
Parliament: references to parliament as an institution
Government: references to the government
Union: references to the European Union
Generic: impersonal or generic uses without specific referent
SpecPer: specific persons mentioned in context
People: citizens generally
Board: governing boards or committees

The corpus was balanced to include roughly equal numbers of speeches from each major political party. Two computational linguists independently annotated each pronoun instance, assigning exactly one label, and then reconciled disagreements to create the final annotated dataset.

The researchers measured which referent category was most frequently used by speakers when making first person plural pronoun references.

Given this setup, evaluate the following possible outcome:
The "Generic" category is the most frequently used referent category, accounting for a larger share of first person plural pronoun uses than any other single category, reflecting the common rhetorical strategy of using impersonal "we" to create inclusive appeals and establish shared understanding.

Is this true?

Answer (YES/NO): NO